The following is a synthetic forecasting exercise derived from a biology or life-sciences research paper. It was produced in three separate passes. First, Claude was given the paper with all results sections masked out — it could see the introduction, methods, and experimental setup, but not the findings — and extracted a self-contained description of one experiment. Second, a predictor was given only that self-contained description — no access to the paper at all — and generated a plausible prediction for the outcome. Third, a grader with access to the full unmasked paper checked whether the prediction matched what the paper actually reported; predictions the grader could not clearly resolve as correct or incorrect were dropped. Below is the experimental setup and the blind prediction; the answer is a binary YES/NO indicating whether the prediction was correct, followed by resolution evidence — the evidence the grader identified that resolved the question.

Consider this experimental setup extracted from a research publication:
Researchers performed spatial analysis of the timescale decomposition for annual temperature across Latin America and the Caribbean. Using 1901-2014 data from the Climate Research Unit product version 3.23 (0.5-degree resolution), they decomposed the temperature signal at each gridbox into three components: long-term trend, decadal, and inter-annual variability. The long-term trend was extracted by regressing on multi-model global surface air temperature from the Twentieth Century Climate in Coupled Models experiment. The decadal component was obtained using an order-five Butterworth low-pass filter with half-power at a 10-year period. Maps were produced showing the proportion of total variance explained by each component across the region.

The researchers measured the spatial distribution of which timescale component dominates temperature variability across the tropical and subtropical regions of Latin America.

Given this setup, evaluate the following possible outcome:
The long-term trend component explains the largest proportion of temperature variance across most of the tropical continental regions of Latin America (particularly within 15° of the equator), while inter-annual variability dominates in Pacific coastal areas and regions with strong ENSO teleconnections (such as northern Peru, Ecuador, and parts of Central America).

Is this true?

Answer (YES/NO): NO